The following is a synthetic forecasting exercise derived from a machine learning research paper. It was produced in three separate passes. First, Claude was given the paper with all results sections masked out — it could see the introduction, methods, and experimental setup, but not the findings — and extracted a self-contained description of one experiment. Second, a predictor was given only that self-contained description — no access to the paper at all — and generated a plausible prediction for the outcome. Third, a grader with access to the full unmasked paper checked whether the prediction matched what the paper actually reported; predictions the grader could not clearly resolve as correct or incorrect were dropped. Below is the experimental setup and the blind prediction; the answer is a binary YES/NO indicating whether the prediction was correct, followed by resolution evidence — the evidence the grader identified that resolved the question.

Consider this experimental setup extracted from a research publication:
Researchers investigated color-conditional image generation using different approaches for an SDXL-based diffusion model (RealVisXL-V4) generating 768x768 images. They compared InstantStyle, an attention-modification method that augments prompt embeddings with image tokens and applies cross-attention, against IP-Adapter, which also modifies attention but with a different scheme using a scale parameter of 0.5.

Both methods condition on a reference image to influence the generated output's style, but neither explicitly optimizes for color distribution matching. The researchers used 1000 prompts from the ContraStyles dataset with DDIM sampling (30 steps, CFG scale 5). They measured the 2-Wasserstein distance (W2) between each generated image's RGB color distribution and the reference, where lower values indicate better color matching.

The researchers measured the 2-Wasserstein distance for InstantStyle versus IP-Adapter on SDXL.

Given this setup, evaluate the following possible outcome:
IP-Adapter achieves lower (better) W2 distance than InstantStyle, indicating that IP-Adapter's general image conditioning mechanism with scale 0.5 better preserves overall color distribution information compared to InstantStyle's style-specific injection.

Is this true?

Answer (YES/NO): NO